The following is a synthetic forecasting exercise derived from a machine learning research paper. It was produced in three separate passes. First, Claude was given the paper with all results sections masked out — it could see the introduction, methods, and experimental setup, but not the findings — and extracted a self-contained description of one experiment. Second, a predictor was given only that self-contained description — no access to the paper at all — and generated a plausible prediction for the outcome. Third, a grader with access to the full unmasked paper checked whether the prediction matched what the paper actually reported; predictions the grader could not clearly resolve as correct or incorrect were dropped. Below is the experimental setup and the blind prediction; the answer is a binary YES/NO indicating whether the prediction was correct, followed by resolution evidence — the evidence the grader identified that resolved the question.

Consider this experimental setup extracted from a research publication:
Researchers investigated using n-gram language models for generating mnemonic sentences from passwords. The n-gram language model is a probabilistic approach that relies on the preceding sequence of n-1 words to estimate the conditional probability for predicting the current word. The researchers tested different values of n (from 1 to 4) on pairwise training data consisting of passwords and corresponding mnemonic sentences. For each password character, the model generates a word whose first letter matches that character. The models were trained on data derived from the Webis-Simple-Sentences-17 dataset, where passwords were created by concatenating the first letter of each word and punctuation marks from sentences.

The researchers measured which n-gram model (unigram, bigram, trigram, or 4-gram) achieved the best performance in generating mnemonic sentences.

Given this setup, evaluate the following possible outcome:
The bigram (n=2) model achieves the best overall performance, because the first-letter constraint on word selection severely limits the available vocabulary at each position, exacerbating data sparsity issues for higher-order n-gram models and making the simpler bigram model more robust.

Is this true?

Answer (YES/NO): YES